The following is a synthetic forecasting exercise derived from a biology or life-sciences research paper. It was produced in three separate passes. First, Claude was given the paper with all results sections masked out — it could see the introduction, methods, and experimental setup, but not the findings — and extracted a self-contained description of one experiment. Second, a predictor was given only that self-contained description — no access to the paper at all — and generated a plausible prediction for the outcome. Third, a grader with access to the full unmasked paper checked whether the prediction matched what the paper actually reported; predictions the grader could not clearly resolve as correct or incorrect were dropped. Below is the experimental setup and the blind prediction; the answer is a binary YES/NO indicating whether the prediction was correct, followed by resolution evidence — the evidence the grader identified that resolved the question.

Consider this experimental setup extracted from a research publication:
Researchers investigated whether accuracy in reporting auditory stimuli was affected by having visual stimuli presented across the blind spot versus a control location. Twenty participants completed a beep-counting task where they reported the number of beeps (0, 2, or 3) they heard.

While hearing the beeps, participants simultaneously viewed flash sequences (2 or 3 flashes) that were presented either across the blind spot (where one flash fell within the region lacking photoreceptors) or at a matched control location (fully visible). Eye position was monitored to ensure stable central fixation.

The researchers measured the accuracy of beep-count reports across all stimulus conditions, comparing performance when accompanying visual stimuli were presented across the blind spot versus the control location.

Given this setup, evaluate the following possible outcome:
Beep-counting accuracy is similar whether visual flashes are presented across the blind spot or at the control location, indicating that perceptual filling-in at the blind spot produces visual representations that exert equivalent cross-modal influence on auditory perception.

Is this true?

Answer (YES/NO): YES